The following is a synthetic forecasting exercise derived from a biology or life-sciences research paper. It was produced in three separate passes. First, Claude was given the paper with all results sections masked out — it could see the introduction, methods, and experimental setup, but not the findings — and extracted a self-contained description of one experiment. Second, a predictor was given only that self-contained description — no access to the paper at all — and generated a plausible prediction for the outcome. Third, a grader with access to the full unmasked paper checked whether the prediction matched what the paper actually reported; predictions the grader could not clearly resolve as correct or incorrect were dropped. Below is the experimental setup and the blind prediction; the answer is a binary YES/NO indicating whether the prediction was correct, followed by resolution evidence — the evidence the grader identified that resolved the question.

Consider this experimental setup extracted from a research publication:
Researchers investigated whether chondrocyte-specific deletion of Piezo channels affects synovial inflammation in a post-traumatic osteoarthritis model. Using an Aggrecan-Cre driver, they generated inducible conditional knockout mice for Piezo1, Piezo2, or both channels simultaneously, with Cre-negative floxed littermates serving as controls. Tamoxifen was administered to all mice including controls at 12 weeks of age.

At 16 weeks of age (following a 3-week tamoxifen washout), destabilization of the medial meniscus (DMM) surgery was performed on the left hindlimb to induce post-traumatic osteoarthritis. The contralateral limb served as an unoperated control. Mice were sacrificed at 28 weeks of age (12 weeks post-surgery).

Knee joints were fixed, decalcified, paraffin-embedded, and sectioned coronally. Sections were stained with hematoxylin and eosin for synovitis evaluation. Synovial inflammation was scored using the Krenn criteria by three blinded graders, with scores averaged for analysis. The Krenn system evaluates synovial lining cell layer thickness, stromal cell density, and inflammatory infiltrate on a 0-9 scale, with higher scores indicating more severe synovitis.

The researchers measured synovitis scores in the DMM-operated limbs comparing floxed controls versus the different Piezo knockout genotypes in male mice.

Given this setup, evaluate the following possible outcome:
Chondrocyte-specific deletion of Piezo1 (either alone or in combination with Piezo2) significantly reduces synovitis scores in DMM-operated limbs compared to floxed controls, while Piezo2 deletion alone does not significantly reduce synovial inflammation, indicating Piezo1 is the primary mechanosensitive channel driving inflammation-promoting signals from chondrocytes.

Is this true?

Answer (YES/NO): NO